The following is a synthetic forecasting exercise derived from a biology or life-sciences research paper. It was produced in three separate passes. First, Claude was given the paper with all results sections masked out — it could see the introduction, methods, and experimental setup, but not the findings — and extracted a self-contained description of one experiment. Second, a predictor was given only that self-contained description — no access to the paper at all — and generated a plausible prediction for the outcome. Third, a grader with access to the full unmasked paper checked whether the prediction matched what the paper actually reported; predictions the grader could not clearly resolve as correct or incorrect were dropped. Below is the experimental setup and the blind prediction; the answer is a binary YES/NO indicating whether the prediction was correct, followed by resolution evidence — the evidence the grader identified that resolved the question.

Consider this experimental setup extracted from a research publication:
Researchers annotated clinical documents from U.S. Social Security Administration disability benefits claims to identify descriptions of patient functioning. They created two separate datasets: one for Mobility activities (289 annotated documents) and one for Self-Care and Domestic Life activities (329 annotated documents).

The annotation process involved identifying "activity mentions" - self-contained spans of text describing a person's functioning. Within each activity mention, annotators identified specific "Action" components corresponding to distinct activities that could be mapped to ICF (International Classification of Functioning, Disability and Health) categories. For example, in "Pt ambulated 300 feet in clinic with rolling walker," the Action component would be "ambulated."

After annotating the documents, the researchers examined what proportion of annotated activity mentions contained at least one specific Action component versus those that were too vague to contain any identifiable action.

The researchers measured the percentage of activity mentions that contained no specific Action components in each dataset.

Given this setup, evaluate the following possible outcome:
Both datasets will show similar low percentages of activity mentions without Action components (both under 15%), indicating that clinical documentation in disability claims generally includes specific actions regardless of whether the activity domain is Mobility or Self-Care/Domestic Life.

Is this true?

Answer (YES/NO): YES